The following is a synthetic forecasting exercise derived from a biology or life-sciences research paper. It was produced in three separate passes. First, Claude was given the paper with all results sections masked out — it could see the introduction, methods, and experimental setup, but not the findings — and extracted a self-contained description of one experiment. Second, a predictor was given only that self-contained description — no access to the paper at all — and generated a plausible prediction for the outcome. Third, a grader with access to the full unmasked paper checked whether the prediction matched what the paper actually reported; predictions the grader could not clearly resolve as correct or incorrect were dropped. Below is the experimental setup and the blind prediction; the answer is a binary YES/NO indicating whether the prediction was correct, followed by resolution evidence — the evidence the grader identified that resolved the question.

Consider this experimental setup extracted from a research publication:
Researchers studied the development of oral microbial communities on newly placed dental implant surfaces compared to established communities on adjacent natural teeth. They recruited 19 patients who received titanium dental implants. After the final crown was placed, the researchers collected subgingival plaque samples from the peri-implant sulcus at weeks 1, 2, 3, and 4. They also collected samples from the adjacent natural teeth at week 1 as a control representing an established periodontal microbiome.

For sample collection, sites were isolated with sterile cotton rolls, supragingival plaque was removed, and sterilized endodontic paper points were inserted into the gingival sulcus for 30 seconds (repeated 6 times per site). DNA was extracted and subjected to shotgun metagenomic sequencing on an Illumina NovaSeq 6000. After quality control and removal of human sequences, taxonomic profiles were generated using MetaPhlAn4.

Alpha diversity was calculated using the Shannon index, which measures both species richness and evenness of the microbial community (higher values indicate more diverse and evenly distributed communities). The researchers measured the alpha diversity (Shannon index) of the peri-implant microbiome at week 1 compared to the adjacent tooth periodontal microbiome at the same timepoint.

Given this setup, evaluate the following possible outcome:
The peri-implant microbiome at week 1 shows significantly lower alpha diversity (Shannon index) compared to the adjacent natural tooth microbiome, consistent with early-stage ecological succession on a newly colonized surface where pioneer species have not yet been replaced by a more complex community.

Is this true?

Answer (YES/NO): YES